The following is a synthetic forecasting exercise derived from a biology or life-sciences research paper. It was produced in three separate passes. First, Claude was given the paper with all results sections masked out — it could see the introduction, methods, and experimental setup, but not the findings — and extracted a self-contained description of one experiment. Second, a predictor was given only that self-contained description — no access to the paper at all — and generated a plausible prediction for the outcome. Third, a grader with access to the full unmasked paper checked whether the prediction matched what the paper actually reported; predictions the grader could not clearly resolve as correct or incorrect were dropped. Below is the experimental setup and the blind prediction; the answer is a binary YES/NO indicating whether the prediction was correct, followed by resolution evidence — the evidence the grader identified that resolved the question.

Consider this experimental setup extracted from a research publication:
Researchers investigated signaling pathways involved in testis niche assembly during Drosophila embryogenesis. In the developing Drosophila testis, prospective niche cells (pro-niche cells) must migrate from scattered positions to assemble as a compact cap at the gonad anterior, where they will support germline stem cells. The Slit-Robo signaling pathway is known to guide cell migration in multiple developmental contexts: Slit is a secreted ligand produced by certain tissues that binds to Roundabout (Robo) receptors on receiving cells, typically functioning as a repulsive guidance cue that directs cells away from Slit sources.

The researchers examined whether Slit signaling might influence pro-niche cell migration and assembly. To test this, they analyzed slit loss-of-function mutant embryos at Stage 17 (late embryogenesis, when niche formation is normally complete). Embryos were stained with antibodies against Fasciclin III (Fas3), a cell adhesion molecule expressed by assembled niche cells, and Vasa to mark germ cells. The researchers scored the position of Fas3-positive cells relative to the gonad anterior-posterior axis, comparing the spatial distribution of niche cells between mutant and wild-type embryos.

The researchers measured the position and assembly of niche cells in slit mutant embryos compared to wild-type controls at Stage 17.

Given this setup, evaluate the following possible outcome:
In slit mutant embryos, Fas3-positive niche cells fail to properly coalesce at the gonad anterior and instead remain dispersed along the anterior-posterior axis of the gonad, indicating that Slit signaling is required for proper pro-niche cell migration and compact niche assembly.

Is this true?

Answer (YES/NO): YES